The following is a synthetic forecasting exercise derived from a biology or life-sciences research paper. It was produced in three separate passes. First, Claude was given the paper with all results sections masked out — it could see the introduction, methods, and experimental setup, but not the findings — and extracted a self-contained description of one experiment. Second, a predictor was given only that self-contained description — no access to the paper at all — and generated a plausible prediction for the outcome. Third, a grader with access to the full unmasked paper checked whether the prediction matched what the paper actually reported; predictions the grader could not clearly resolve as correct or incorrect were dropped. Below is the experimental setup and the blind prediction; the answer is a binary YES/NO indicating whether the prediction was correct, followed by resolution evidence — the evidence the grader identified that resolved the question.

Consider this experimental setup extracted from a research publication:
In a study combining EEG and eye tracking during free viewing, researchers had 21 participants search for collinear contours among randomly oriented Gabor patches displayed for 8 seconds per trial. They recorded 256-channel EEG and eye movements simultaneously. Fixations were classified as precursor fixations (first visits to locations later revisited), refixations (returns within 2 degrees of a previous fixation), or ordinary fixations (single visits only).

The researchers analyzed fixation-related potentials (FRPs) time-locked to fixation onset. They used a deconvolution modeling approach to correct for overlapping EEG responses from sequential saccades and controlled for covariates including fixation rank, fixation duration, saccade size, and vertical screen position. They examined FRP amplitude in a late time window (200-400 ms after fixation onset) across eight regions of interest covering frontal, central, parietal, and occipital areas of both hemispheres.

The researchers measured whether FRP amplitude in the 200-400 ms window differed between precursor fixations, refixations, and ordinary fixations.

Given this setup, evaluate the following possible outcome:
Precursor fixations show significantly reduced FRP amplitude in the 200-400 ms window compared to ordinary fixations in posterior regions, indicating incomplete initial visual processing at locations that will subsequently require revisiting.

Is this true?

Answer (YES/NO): NO